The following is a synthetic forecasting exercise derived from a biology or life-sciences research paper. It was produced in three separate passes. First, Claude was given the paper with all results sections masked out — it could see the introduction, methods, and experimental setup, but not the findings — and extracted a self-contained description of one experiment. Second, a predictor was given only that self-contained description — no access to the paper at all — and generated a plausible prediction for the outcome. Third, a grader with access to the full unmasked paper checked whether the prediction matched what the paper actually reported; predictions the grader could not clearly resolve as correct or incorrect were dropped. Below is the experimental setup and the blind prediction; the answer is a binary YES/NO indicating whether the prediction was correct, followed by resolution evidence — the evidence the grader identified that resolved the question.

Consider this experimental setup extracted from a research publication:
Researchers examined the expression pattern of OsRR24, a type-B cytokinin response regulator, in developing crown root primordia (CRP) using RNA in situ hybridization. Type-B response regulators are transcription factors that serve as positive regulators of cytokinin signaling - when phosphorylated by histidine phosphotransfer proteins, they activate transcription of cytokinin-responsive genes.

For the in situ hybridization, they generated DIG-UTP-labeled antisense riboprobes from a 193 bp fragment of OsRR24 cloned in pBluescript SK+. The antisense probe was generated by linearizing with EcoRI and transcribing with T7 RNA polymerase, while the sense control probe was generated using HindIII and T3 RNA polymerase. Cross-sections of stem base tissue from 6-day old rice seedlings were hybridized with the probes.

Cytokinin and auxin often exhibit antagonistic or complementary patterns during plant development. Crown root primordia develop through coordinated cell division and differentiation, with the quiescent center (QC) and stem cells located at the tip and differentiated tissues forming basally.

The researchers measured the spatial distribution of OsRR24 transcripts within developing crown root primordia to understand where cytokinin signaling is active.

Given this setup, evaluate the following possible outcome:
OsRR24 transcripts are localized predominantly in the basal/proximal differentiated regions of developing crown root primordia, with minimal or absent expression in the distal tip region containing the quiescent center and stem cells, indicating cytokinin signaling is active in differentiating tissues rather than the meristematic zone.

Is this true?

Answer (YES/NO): NO